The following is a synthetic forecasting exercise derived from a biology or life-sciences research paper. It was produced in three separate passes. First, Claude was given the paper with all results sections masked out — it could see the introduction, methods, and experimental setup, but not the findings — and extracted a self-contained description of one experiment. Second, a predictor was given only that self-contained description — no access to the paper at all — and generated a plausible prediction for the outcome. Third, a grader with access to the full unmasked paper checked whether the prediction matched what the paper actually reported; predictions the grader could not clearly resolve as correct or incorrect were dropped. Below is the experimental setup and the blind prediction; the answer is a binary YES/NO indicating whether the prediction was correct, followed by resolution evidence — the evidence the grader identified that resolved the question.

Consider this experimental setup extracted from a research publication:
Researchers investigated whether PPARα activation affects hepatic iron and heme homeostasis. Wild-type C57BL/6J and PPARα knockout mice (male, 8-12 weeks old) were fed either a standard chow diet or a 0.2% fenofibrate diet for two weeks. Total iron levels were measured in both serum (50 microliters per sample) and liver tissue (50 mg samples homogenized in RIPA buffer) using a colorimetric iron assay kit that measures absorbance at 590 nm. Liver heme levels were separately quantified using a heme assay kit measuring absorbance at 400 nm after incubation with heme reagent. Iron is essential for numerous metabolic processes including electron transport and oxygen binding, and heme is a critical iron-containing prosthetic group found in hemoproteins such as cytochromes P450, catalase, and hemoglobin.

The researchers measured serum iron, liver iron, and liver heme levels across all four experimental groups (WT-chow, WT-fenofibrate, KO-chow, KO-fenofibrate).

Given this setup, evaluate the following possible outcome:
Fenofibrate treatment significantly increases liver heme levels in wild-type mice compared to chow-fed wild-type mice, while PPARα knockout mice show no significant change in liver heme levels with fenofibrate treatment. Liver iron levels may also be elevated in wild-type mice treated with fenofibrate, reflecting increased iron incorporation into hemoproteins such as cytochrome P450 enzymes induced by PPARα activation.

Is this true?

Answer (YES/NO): NO